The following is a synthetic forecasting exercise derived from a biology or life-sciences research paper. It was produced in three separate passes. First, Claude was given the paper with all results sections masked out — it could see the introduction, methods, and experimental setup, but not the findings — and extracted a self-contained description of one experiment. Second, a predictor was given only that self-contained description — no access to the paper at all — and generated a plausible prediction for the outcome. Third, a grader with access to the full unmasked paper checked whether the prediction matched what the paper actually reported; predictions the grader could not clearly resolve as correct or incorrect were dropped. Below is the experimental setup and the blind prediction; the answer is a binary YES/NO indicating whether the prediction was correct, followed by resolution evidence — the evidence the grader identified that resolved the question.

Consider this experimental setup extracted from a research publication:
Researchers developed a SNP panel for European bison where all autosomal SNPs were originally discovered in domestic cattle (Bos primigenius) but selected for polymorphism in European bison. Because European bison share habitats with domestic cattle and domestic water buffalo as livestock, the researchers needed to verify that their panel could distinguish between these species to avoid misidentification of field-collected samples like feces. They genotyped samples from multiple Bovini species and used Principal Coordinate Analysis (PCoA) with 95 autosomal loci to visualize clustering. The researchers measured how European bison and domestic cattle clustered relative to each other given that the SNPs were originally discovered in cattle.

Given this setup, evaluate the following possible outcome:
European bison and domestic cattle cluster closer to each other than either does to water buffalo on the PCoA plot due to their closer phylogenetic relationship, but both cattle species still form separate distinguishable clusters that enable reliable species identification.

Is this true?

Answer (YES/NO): NO